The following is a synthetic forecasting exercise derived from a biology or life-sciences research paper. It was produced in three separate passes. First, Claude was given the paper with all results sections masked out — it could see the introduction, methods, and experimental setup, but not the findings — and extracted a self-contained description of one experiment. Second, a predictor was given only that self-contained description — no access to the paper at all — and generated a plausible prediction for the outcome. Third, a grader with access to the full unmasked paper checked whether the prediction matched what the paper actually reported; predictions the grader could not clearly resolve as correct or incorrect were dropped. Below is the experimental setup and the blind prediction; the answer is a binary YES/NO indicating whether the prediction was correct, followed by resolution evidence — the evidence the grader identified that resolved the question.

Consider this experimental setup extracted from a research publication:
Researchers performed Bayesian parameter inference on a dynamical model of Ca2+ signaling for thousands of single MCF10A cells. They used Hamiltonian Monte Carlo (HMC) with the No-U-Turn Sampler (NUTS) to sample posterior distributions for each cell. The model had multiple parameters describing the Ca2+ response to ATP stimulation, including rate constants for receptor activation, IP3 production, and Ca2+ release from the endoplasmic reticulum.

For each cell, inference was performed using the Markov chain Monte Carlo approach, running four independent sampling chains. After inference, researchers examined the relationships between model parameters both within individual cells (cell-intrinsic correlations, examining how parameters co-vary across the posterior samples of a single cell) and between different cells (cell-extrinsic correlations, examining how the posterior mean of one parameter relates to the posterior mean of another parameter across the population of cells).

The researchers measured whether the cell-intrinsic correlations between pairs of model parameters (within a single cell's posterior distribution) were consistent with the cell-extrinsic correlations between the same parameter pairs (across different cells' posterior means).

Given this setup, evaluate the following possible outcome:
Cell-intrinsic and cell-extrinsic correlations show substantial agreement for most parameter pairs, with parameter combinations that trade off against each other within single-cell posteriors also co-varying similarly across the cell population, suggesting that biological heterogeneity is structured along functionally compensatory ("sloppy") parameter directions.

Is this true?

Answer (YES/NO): NO